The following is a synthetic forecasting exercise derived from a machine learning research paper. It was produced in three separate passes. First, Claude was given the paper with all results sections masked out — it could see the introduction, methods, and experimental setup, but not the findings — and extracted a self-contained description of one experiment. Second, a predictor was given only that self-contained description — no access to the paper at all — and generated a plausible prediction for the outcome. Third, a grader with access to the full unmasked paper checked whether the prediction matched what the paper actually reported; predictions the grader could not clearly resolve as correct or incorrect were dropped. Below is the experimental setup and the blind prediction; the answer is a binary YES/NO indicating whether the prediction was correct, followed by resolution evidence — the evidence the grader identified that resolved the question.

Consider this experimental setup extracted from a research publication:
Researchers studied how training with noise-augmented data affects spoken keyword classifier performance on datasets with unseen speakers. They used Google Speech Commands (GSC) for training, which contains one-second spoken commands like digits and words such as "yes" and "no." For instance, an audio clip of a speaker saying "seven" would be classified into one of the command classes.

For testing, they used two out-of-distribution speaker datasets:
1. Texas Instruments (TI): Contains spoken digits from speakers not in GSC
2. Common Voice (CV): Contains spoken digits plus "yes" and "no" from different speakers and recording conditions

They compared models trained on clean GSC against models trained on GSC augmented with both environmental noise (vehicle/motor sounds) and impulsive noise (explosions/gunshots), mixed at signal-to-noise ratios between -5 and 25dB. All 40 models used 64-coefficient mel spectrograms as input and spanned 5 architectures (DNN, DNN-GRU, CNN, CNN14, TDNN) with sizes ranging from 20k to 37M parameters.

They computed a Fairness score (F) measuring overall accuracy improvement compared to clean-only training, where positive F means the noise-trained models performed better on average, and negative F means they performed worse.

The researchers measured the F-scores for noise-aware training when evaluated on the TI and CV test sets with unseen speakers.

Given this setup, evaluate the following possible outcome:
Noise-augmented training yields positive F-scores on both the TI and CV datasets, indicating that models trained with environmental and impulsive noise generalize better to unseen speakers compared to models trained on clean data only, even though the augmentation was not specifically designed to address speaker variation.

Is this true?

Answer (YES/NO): NO